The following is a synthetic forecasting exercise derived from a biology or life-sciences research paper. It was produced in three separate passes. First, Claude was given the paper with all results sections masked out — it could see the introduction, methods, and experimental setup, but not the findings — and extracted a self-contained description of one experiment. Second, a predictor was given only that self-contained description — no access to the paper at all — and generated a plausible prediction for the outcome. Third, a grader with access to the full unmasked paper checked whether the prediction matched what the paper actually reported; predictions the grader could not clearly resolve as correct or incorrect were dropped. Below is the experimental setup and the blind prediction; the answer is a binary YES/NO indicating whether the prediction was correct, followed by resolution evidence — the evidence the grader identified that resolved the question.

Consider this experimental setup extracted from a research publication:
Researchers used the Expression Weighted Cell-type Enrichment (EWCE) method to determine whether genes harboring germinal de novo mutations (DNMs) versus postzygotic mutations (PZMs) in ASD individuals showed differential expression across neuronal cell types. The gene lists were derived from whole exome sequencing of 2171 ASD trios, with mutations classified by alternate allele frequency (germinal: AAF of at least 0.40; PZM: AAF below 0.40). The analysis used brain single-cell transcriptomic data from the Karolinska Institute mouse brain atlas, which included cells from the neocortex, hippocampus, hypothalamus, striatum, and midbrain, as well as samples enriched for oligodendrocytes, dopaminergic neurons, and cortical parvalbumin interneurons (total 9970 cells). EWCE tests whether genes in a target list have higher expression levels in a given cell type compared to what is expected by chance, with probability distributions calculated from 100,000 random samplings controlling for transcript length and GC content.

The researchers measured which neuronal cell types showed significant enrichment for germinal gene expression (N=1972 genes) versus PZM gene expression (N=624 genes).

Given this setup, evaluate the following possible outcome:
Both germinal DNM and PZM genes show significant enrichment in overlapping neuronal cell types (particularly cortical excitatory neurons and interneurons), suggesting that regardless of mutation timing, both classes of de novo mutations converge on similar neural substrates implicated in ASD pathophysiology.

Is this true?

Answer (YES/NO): NO